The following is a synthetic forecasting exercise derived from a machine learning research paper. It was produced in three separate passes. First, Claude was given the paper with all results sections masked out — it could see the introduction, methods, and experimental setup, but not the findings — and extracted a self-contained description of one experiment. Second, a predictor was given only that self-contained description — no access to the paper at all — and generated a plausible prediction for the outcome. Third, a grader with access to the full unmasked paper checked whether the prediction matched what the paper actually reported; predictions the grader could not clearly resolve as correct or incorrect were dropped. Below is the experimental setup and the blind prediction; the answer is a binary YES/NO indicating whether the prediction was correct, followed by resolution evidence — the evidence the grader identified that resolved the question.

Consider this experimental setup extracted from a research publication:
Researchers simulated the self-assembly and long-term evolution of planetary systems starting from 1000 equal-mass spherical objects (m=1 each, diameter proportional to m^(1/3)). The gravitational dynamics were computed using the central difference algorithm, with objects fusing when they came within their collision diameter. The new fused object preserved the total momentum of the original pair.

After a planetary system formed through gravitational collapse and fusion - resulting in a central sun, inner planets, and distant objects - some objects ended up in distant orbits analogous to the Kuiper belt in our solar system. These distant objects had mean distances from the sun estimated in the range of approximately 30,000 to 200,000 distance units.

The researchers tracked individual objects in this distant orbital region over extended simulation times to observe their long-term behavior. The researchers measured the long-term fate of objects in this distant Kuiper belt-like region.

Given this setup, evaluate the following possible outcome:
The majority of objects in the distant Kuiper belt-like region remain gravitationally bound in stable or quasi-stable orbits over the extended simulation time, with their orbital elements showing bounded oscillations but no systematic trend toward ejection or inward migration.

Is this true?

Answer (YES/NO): NO